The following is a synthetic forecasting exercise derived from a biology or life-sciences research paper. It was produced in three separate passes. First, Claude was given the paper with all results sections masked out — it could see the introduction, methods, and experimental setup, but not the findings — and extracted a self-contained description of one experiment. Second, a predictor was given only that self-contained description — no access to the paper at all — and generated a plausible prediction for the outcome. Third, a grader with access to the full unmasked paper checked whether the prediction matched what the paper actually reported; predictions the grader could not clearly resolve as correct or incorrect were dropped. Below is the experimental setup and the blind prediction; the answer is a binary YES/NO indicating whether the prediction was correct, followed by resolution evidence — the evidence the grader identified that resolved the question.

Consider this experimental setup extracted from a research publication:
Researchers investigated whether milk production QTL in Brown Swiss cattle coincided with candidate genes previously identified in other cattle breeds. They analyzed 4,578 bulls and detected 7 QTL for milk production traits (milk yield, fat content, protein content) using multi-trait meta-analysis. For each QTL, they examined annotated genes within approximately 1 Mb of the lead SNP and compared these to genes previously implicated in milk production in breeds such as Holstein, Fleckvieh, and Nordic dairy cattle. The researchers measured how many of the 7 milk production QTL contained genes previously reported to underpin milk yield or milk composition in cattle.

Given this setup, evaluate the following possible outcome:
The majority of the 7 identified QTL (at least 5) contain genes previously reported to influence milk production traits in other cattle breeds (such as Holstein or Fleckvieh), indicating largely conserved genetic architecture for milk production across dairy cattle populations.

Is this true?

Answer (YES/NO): YES